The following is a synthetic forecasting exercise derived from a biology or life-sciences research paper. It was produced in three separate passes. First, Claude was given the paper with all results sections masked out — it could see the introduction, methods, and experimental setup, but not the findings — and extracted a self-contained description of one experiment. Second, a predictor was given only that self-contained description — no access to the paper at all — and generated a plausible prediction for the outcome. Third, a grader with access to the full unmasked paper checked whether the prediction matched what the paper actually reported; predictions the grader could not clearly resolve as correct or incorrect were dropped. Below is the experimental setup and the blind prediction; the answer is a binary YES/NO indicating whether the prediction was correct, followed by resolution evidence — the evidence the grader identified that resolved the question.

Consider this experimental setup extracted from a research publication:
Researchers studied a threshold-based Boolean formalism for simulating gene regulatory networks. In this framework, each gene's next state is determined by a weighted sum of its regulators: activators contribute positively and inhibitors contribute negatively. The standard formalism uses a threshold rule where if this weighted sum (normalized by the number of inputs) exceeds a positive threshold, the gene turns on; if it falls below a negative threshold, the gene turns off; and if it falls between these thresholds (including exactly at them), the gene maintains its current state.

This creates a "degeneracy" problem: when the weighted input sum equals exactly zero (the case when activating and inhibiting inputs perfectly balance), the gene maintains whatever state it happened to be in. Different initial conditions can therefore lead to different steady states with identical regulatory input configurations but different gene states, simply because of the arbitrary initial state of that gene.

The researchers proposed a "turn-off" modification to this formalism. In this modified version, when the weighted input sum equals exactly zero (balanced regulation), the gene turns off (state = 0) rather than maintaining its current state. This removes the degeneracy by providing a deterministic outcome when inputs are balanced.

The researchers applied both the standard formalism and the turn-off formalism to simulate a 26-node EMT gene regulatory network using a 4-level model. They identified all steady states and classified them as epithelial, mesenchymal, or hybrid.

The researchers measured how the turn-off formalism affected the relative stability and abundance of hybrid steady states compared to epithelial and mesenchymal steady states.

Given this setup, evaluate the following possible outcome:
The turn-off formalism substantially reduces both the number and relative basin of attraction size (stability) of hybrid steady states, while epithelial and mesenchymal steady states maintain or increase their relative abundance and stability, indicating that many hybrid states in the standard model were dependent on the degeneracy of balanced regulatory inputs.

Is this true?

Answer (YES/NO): NO